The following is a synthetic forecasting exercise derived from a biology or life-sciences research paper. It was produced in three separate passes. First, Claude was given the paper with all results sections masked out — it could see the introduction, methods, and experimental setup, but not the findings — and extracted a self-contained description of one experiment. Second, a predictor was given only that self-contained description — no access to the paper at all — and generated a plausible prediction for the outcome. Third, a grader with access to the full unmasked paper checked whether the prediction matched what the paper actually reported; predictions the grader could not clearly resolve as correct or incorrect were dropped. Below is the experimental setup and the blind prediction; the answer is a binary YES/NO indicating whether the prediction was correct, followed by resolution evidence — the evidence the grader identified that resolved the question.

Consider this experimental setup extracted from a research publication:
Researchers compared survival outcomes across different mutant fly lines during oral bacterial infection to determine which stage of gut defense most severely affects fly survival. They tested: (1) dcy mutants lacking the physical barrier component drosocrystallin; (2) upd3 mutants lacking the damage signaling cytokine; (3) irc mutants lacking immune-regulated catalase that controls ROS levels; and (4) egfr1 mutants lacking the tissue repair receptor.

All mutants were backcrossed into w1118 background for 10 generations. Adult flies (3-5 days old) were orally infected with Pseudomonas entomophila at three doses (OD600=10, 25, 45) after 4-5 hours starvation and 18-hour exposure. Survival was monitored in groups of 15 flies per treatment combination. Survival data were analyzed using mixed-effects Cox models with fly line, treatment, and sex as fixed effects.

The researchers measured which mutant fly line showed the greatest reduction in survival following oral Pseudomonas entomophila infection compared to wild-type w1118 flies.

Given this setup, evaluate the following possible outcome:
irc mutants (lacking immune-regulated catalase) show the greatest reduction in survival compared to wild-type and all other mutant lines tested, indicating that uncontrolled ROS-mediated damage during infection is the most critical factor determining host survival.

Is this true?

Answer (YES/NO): NO